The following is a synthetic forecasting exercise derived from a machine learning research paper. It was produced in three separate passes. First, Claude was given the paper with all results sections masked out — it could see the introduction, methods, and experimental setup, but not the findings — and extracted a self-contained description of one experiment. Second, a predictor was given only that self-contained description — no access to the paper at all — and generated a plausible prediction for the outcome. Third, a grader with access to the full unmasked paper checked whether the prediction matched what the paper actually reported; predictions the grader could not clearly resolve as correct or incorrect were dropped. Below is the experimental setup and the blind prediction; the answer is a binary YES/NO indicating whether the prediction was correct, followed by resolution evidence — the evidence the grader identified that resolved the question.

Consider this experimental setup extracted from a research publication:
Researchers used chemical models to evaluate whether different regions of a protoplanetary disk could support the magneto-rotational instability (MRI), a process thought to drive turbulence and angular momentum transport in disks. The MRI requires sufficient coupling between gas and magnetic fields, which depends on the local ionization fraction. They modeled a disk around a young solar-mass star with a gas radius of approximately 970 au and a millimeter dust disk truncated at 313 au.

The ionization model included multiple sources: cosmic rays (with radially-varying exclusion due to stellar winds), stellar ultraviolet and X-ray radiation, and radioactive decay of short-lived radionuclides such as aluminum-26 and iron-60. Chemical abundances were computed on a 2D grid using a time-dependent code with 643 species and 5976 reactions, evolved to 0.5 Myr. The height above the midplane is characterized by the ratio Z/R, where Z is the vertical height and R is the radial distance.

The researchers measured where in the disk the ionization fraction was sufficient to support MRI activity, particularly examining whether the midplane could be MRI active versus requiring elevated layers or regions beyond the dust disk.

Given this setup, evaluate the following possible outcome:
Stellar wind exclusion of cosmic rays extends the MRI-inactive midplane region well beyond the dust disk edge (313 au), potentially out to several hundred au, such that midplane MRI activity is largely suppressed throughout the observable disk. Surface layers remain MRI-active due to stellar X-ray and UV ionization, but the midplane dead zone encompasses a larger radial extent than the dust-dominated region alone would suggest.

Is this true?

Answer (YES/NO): NO